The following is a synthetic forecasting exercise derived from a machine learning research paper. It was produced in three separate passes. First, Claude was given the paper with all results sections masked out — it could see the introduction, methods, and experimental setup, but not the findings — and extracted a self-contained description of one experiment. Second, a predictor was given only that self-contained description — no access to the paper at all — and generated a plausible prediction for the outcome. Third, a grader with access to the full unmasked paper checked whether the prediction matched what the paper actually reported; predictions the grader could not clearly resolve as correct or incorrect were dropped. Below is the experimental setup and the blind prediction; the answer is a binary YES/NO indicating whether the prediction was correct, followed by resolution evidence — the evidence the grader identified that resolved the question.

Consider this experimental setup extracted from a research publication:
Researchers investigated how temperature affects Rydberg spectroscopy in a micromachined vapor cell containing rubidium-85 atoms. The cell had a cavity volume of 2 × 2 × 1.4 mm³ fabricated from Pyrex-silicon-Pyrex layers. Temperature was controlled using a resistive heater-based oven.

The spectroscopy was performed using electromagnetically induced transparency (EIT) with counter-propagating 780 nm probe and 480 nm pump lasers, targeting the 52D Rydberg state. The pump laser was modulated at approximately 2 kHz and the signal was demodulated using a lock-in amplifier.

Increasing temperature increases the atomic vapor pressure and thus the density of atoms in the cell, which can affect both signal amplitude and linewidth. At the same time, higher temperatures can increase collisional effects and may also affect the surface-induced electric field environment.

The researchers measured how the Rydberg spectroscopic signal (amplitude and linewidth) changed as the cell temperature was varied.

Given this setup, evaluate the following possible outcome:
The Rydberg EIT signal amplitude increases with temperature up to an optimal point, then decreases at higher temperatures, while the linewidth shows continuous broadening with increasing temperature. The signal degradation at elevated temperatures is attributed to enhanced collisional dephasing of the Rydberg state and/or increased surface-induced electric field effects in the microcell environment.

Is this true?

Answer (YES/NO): NO